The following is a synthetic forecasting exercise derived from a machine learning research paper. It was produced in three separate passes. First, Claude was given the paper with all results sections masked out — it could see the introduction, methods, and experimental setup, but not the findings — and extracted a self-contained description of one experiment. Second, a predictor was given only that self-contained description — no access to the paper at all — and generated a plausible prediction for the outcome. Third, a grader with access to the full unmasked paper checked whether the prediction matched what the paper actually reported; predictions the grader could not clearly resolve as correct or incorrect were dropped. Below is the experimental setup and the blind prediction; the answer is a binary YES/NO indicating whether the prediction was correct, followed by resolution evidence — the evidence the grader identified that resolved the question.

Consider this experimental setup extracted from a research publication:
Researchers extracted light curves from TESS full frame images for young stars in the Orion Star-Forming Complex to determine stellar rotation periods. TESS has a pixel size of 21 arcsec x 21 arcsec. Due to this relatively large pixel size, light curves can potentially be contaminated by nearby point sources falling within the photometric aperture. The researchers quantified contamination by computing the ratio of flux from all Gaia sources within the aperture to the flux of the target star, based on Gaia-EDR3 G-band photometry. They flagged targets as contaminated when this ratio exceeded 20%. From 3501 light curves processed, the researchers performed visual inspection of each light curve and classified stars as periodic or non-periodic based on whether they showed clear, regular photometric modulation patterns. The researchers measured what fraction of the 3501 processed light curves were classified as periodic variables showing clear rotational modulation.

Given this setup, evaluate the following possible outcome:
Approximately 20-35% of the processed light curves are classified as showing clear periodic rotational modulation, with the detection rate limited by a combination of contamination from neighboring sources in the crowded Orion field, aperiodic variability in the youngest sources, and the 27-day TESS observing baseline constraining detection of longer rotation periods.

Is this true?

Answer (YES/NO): YES